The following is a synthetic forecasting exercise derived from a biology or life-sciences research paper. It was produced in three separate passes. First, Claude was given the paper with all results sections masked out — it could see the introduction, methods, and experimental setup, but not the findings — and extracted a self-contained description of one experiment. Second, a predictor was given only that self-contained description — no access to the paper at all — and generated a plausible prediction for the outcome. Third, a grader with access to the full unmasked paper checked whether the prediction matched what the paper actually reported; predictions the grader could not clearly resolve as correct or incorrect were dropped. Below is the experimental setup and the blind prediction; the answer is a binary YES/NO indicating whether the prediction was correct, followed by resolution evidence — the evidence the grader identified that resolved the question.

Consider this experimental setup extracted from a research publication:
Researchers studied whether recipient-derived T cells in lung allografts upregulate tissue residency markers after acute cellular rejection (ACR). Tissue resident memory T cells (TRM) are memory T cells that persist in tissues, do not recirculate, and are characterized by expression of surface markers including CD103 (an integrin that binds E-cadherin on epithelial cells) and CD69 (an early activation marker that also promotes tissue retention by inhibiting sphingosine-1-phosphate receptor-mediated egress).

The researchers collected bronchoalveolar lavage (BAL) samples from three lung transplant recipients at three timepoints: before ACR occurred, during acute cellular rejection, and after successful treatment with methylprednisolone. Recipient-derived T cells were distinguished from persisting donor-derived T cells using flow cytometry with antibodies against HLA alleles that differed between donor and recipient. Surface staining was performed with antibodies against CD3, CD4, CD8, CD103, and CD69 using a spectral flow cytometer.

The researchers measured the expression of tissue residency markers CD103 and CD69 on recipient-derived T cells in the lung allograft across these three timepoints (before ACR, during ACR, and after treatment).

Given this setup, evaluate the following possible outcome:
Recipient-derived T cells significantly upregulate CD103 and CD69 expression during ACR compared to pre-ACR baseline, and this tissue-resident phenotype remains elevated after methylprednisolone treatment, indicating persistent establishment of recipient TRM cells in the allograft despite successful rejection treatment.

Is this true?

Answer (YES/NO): NO